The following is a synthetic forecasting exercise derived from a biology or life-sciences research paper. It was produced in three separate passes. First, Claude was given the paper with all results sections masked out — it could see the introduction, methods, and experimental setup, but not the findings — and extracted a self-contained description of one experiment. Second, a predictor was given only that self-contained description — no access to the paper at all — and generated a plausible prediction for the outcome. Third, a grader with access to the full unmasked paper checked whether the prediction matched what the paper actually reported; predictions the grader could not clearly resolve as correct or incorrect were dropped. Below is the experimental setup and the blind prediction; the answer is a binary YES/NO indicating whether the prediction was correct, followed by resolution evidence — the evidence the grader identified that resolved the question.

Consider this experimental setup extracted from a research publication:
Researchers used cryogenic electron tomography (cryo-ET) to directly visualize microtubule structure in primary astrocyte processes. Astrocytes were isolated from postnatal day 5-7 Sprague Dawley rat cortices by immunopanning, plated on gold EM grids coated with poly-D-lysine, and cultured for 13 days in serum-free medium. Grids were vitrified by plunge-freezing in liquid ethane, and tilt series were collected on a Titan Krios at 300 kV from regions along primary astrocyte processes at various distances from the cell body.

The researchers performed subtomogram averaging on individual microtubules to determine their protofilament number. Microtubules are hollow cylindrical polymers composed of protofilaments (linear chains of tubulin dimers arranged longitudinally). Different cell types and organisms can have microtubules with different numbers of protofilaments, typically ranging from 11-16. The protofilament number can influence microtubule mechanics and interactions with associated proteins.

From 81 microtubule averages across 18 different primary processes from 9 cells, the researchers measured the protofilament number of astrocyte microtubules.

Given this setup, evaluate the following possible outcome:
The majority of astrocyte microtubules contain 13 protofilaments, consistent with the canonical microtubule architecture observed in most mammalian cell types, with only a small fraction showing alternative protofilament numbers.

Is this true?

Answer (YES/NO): YES